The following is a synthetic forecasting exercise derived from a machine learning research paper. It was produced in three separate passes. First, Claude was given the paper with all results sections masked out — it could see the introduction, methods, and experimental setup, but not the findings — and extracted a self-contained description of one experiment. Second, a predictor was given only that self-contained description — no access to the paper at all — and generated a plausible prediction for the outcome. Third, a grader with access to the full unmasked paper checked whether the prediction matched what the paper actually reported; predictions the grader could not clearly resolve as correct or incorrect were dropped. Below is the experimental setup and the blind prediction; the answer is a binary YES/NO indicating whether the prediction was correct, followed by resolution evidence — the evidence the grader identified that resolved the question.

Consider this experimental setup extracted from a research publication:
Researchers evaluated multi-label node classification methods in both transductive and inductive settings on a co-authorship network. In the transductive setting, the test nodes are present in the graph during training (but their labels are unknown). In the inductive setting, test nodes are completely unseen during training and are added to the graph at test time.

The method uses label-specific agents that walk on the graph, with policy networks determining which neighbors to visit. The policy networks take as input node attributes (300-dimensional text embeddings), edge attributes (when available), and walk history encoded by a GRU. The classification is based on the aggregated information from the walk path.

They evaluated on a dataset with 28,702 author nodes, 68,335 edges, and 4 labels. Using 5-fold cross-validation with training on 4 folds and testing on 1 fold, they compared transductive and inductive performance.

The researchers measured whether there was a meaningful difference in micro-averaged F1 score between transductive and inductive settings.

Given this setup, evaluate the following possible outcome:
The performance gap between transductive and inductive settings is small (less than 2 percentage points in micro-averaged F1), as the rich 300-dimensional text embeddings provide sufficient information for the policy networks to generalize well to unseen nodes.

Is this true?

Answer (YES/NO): YES